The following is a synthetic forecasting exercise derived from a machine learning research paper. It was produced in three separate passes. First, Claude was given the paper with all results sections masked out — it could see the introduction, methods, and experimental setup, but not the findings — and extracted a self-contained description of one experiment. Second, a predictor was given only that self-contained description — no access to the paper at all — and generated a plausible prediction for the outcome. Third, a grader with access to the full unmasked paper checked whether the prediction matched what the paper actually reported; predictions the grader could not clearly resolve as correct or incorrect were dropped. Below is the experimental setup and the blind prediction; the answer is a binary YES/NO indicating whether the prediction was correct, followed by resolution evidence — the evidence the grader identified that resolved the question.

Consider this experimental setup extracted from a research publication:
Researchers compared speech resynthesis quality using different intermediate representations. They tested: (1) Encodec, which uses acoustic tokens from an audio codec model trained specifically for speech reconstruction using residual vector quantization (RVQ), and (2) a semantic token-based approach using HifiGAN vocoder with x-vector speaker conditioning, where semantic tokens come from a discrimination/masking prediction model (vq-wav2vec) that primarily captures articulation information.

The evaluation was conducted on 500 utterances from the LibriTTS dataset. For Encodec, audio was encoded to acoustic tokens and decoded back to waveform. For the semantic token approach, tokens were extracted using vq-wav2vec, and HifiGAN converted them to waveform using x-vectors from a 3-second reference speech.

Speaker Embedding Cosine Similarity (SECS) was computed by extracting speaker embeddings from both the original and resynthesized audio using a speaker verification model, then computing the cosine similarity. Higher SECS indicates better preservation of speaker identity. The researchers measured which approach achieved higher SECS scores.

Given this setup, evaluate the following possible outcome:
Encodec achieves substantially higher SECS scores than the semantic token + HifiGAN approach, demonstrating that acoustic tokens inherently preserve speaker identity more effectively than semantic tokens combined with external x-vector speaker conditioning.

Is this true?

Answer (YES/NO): YES